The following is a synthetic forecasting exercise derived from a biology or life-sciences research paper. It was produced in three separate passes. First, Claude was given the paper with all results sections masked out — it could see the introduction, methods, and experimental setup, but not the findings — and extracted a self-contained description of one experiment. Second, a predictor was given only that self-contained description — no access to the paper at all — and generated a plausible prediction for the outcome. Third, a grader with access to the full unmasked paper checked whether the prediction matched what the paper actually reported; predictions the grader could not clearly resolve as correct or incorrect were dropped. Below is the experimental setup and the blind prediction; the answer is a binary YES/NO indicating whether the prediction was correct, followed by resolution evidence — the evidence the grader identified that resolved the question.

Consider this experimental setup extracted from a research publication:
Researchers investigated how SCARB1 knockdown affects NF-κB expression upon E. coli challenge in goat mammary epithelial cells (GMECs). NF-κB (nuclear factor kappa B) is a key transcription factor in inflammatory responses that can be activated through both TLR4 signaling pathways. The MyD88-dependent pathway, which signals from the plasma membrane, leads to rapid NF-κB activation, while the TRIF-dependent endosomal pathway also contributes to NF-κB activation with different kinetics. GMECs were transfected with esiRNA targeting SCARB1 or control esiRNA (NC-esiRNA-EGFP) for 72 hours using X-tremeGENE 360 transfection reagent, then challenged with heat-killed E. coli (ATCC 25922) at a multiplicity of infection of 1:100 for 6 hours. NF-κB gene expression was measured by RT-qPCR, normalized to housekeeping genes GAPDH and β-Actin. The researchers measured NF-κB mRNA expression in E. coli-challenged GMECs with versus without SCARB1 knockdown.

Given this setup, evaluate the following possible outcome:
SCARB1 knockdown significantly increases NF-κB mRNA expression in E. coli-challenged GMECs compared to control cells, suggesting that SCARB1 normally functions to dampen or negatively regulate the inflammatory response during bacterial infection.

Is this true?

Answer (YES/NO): NO